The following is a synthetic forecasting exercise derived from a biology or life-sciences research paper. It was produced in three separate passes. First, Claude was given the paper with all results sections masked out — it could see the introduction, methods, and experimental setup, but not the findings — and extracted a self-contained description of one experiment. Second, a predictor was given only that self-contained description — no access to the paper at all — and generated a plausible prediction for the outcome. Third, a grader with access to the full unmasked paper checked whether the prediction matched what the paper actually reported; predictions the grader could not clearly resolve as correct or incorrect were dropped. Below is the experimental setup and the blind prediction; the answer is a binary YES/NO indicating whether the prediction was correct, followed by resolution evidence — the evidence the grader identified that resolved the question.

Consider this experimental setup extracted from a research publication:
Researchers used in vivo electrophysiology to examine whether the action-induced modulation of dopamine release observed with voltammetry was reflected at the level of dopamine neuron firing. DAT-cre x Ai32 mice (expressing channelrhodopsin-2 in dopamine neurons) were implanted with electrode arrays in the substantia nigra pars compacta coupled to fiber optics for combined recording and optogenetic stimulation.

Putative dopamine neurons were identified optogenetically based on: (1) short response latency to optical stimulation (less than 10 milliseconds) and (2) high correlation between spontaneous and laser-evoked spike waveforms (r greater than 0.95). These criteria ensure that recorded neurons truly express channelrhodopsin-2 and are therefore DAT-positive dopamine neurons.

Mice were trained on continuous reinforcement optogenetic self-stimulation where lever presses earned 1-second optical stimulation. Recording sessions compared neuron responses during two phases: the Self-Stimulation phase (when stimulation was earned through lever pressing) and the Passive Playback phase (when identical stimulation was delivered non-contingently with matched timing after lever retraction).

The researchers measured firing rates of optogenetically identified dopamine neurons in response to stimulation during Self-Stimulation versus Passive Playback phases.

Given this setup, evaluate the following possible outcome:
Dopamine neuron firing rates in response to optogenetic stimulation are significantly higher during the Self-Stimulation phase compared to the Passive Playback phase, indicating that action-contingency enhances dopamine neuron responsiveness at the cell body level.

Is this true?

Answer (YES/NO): NO